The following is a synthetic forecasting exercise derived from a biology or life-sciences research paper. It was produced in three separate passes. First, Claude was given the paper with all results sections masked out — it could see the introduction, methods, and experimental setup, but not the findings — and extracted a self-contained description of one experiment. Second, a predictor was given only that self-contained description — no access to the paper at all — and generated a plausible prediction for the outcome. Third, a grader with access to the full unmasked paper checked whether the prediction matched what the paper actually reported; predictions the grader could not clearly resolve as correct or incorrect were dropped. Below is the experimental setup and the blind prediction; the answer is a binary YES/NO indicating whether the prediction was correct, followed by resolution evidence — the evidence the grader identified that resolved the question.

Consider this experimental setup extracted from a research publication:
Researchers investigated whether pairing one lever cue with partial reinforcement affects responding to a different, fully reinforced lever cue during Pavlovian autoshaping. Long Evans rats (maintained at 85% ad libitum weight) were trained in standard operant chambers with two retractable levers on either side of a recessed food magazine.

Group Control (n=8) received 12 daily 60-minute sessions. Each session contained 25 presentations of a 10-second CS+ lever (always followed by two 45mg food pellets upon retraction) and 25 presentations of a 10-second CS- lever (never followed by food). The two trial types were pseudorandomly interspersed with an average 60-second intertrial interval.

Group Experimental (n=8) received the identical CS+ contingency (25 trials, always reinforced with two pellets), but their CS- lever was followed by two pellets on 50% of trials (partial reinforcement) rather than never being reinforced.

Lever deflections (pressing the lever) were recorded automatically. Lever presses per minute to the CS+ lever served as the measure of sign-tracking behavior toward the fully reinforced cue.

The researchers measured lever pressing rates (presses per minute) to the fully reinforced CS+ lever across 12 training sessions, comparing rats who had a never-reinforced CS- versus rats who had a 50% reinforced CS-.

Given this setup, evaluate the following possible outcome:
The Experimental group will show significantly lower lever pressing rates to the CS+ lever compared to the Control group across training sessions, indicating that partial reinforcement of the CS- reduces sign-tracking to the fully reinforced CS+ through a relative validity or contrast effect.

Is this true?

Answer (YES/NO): NO